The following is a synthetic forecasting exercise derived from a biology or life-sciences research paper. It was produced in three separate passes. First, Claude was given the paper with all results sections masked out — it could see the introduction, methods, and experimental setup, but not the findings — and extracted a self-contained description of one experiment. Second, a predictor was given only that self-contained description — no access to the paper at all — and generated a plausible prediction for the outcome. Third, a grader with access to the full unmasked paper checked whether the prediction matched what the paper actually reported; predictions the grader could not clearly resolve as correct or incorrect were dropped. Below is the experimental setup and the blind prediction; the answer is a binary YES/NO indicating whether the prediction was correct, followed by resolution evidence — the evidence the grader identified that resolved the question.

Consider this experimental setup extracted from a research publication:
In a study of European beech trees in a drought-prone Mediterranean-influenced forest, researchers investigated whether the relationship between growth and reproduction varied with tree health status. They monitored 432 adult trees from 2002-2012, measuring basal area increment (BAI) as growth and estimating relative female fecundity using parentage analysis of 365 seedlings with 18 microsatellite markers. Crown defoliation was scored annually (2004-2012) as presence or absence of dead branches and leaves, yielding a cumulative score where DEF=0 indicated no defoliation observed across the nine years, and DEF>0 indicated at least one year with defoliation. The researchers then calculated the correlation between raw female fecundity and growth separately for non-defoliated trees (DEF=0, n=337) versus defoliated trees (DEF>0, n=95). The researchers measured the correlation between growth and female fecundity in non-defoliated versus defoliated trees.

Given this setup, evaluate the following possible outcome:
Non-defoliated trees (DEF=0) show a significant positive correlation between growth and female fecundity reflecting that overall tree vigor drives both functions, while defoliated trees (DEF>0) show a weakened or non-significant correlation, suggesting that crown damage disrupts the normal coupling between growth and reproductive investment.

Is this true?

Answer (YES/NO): YES